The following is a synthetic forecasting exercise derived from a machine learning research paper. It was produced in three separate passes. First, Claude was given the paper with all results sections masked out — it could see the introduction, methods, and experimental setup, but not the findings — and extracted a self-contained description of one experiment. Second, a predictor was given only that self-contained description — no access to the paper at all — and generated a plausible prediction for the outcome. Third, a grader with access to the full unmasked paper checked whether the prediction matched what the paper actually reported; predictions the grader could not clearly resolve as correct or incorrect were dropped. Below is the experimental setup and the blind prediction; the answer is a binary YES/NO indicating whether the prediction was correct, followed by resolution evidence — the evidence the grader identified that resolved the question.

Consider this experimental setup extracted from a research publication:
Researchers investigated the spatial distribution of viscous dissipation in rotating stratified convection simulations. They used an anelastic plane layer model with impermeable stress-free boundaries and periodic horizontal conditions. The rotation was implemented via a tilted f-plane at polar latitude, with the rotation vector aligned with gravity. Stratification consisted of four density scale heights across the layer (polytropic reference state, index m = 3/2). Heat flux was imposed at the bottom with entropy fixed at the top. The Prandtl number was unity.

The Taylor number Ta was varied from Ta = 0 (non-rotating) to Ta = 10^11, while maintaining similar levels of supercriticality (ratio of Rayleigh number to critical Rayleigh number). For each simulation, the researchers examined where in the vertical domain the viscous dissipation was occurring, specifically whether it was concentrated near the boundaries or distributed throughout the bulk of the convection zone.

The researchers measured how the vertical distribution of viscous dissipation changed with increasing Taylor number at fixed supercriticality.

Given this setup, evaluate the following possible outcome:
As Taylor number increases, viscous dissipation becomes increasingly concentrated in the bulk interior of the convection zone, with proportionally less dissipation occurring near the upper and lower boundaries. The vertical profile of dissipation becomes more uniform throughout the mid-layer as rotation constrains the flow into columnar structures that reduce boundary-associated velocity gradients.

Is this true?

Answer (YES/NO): YES